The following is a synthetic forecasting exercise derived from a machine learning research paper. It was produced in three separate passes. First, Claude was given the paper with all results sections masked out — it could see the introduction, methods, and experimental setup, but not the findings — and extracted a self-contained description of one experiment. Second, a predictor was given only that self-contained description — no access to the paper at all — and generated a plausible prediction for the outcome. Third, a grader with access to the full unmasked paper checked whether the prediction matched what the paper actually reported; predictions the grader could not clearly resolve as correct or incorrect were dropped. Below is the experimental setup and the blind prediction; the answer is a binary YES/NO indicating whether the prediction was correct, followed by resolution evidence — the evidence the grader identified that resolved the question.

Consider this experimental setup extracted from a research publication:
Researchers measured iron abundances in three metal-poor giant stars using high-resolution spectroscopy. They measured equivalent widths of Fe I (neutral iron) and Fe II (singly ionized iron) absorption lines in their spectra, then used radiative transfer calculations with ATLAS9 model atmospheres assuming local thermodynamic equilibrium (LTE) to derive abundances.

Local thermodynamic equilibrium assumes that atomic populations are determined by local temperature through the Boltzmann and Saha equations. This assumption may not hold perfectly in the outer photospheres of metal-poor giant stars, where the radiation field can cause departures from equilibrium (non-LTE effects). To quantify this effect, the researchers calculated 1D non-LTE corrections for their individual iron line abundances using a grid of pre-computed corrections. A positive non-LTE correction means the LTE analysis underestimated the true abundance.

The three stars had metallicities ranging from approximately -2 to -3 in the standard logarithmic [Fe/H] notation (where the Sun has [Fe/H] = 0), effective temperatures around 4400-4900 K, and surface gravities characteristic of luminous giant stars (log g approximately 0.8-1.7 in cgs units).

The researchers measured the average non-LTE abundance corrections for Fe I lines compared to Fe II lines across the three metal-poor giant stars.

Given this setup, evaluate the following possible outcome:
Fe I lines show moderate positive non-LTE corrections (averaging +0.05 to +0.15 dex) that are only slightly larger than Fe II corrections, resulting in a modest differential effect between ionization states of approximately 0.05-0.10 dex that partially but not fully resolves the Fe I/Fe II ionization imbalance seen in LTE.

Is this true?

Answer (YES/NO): NO